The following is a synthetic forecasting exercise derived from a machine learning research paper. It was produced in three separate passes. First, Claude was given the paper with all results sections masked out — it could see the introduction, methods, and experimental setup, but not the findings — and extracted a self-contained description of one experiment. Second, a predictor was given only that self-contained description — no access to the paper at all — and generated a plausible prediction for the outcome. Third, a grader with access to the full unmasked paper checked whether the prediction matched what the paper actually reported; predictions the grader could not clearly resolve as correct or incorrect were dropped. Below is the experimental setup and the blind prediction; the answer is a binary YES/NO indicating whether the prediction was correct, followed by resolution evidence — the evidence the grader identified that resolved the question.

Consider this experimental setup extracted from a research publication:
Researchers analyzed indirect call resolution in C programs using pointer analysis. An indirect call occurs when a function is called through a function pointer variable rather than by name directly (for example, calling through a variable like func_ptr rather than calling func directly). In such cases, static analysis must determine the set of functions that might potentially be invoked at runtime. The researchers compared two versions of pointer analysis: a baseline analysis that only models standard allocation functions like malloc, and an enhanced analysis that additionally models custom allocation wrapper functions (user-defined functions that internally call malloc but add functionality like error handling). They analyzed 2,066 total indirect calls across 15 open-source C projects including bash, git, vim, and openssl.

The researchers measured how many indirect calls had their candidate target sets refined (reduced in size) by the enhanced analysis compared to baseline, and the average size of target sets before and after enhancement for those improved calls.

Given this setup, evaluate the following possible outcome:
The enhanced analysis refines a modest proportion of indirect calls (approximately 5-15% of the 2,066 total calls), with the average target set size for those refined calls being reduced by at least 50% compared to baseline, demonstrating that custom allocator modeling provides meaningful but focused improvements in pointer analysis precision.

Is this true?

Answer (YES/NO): NO